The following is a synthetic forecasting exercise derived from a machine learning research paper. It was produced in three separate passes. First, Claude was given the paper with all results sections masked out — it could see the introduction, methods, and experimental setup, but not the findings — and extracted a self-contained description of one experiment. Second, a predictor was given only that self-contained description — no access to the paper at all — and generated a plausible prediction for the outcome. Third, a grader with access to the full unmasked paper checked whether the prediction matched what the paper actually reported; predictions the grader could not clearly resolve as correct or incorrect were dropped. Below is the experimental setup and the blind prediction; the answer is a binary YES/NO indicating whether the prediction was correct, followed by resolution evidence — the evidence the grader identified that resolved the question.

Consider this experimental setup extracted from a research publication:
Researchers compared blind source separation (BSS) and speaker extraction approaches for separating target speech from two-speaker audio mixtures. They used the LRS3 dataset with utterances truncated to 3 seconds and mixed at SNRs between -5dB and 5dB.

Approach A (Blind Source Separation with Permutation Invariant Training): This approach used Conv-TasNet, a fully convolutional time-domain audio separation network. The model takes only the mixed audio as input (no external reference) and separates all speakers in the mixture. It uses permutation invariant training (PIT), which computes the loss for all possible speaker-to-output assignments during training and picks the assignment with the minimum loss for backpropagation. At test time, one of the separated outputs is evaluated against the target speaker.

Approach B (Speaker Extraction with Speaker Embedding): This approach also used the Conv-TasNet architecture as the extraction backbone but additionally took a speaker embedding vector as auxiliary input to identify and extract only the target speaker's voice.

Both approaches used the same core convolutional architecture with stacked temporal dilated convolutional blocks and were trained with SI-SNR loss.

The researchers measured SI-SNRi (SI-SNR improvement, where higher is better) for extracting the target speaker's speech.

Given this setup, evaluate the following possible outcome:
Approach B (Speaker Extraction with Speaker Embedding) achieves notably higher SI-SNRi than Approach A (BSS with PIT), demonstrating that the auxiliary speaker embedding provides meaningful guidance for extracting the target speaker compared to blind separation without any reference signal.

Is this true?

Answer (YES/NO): NO